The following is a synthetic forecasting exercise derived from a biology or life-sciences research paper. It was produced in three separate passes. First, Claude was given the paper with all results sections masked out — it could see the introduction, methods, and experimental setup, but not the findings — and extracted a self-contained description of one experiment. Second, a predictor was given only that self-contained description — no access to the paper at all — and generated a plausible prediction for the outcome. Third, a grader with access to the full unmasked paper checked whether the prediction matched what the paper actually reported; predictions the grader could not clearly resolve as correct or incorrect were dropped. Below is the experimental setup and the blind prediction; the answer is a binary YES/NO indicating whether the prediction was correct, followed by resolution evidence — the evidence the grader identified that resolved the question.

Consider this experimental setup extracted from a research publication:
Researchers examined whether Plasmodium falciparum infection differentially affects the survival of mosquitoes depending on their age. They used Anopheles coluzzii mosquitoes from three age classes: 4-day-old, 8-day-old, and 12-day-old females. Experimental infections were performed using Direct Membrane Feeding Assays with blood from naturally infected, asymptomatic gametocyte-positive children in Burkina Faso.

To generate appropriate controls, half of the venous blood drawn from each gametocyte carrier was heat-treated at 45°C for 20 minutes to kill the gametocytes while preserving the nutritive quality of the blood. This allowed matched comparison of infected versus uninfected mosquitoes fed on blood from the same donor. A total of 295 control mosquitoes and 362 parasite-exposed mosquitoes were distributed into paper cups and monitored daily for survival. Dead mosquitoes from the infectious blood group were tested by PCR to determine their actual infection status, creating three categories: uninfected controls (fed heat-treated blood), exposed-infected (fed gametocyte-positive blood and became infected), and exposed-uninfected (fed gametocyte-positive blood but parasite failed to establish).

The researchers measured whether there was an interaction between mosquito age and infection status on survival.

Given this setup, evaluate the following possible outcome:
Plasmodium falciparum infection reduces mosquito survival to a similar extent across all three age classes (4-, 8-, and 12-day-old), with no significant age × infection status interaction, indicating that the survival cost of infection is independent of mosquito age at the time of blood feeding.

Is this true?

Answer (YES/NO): NO